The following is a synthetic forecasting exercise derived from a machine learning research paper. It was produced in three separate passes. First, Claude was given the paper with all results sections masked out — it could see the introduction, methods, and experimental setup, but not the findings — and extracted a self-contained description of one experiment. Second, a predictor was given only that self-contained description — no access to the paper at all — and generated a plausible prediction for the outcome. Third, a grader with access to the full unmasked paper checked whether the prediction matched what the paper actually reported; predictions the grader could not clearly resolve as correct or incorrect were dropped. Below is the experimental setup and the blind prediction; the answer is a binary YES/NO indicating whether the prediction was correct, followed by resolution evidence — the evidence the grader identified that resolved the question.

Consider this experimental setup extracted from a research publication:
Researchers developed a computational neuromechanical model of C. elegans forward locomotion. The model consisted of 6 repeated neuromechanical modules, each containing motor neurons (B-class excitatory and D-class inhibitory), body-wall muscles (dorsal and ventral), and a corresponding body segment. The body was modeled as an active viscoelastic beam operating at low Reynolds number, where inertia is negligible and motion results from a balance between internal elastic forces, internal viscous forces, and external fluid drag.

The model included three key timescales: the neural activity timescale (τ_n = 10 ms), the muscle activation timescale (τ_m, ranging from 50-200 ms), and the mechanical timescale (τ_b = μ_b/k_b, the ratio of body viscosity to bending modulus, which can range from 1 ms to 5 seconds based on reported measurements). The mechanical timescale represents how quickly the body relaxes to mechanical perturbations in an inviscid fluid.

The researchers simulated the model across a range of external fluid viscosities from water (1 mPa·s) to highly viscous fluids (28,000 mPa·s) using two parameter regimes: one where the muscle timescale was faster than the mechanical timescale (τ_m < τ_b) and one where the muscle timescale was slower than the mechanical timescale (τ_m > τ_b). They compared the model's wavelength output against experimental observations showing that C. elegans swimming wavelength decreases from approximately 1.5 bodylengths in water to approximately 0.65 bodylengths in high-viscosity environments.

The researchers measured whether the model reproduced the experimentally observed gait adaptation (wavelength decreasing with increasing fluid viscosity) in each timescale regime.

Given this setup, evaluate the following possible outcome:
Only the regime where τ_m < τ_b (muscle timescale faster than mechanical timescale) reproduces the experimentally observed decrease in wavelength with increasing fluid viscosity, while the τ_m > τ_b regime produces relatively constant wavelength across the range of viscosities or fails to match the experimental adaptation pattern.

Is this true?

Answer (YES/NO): YES